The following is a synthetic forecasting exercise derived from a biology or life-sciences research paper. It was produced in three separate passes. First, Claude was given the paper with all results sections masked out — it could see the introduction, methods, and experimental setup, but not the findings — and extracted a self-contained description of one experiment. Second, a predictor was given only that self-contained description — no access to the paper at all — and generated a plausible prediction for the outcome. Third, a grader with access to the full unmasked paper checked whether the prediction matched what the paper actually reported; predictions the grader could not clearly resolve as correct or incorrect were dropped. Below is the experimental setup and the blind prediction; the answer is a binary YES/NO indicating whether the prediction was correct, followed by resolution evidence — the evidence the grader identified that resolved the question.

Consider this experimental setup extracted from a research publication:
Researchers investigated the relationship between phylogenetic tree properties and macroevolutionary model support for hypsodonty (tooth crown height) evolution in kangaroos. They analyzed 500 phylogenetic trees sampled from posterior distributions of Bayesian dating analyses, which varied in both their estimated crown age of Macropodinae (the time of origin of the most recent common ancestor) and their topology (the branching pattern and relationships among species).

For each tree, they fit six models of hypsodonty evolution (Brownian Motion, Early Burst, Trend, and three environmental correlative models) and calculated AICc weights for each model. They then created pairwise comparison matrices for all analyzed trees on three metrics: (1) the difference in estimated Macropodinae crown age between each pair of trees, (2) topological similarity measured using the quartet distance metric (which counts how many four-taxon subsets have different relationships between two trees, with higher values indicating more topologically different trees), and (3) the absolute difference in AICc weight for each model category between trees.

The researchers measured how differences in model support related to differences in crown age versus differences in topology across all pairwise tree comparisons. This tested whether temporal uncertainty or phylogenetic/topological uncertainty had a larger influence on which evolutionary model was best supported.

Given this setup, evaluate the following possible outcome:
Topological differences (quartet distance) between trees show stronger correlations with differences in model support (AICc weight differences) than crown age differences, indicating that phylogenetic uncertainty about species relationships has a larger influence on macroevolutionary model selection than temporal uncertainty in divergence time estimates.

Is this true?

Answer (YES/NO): NO